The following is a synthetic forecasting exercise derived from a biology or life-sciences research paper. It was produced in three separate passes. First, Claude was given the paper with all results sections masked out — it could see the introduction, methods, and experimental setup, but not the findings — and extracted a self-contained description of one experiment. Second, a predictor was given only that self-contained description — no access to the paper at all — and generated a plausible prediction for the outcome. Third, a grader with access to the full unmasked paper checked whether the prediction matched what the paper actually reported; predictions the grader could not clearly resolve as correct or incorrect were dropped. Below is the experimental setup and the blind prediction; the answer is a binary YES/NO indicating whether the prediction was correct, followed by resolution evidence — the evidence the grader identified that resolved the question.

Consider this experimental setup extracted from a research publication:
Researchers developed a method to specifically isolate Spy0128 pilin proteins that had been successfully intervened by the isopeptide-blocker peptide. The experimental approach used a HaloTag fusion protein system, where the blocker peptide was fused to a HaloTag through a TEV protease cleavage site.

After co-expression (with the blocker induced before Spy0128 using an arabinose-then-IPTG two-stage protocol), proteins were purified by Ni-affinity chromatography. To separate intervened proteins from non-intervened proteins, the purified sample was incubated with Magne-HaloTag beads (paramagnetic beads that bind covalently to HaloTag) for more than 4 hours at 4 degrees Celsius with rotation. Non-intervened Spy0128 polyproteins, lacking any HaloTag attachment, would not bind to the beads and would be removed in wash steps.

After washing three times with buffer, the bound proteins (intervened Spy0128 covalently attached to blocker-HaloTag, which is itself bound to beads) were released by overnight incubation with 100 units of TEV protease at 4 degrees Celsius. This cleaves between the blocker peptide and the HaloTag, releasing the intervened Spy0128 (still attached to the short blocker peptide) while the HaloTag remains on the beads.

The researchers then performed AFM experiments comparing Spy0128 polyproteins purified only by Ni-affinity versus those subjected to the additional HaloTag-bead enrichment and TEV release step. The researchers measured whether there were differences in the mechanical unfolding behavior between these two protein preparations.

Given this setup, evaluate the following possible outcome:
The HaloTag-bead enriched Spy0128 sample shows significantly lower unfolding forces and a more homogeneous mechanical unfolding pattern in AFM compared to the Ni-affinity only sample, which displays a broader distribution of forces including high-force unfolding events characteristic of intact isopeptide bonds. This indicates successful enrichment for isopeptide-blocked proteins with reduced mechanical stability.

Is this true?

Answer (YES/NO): YES